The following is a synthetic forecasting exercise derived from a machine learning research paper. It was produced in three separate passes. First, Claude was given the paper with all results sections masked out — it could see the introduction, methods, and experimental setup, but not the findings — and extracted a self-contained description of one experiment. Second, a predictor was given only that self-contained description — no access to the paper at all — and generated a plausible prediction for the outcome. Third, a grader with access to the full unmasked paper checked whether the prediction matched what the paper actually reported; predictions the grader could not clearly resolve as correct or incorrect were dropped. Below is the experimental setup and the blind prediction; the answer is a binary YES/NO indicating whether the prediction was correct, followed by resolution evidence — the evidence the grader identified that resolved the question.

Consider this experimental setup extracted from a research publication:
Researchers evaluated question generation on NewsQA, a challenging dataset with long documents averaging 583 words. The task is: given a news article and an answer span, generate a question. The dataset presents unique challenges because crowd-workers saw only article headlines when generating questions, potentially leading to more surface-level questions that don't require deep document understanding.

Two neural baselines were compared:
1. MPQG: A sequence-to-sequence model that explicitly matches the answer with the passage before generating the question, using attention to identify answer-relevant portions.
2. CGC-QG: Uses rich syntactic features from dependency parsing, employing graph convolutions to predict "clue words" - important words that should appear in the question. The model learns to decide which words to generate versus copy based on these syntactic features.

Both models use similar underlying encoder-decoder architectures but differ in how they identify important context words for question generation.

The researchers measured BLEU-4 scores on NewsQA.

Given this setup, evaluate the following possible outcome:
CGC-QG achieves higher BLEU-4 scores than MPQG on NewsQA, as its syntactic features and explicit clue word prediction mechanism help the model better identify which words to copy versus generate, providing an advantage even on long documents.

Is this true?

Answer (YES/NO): YES